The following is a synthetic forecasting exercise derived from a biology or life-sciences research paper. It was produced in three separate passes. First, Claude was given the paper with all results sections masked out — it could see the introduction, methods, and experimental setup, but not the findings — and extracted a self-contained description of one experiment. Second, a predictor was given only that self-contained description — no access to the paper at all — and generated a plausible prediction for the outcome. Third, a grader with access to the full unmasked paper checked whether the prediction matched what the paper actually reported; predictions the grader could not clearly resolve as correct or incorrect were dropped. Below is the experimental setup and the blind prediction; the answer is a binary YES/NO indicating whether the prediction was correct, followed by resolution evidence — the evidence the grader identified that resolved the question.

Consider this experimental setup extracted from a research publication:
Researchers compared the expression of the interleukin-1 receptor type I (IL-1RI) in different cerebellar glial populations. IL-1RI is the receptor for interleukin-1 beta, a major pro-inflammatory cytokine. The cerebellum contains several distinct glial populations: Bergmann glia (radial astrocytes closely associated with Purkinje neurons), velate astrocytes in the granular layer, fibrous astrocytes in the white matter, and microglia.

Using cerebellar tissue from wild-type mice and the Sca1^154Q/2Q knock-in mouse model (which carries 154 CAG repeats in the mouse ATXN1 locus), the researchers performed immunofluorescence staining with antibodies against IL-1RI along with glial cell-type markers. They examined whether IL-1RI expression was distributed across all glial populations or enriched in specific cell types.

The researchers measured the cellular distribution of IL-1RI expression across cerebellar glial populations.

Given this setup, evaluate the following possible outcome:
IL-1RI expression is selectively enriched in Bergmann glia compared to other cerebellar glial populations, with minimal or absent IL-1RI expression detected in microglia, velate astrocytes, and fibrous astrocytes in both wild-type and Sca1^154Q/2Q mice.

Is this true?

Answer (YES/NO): NO